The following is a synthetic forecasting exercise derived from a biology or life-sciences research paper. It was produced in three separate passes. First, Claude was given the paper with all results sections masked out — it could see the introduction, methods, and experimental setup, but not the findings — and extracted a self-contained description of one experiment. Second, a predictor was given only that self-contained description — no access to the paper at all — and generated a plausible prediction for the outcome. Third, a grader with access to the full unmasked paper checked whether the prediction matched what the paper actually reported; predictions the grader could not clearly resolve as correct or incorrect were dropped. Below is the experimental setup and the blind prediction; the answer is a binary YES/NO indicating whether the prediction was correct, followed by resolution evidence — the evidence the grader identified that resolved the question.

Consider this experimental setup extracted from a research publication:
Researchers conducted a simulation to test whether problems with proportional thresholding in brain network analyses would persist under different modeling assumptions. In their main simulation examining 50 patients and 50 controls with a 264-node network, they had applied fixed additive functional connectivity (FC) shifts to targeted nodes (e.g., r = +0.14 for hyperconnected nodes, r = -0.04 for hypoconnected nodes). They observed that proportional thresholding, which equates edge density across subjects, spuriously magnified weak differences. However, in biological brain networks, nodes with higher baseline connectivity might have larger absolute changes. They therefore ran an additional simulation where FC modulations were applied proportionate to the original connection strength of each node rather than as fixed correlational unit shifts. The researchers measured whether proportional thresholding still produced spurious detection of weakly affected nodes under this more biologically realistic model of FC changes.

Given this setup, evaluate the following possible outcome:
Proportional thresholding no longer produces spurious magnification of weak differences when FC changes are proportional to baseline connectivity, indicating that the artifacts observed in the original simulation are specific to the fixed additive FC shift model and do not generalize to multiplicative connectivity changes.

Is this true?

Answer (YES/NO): NO